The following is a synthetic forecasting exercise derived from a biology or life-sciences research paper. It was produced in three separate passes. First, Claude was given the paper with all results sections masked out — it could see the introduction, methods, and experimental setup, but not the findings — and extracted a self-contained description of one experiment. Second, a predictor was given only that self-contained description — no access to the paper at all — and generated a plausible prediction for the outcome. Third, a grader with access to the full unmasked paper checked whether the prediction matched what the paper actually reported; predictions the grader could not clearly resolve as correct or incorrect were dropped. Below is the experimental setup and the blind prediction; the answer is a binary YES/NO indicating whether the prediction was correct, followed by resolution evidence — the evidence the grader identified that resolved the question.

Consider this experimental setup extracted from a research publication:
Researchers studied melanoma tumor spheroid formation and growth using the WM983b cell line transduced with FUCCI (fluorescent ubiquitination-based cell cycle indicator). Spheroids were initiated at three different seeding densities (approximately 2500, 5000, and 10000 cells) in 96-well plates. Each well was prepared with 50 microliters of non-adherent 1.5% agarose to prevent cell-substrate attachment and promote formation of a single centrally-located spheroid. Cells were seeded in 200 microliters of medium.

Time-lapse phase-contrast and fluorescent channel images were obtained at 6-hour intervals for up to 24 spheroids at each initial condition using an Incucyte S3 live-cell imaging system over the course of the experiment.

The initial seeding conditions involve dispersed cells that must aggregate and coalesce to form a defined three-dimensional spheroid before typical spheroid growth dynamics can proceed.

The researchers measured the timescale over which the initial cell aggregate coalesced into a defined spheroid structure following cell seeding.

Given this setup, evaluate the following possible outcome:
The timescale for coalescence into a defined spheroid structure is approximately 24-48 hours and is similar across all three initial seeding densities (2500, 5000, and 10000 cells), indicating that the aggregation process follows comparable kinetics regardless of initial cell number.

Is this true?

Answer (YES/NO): NO